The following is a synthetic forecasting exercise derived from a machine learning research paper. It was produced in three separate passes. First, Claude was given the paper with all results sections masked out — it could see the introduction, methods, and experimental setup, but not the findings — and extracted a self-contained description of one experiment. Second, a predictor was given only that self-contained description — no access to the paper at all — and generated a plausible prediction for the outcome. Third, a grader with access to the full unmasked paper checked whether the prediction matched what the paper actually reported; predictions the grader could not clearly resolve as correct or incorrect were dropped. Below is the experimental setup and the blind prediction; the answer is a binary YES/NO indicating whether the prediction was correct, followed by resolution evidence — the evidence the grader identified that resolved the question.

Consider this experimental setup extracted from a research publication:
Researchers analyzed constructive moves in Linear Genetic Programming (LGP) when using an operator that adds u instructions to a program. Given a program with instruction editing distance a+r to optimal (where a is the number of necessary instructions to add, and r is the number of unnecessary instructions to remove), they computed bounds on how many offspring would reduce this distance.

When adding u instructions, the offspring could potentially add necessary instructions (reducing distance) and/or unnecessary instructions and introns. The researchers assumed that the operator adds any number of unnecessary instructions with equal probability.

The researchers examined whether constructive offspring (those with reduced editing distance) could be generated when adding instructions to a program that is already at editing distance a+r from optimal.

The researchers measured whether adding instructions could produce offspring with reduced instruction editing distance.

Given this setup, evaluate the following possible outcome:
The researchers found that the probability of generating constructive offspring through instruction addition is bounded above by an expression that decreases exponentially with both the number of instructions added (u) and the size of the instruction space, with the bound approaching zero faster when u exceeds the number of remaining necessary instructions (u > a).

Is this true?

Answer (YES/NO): NO